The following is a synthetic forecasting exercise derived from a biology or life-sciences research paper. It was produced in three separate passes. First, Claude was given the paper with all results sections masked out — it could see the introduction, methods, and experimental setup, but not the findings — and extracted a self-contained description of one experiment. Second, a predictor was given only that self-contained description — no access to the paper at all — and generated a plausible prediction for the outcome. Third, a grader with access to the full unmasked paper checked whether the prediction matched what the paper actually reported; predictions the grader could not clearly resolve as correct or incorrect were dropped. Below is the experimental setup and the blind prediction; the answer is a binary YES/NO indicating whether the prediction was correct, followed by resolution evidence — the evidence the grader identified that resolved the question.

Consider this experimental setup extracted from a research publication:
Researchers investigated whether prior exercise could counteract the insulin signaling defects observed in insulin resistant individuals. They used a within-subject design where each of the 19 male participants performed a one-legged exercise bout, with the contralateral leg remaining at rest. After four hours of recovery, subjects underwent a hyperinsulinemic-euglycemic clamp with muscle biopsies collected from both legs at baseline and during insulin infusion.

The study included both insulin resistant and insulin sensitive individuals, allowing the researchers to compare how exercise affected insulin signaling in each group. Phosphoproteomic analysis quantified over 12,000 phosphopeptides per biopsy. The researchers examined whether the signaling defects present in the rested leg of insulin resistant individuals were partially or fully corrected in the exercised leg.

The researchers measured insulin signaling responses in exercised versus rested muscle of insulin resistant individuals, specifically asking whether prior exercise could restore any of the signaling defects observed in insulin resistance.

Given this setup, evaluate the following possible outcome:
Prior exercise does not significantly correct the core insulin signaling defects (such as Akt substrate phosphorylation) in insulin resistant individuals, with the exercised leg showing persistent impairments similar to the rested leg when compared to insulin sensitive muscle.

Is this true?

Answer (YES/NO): NO